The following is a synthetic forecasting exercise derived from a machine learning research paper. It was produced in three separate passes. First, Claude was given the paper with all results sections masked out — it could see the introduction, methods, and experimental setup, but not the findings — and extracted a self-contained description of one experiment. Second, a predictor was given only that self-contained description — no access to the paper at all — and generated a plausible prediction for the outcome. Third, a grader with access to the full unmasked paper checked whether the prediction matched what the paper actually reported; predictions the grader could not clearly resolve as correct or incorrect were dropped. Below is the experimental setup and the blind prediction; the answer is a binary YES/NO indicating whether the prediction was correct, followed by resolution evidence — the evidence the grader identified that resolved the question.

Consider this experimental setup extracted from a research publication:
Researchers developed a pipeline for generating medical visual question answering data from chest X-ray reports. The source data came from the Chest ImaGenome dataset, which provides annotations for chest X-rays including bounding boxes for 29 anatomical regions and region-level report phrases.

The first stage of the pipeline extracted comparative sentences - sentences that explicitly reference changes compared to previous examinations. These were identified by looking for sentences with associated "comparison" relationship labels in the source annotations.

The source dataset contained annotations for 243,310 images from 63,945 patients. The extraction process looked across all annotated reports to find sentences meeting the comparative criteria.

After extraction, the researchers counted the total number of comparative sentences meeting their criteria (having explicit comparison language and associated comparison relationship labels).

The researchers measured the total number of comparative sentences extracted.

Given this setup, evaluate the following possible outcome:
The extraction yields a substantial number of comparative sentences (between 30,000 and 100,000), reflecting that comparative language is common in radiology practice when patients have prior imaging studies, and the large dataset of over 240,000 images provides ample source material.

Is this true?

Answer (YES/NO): NO